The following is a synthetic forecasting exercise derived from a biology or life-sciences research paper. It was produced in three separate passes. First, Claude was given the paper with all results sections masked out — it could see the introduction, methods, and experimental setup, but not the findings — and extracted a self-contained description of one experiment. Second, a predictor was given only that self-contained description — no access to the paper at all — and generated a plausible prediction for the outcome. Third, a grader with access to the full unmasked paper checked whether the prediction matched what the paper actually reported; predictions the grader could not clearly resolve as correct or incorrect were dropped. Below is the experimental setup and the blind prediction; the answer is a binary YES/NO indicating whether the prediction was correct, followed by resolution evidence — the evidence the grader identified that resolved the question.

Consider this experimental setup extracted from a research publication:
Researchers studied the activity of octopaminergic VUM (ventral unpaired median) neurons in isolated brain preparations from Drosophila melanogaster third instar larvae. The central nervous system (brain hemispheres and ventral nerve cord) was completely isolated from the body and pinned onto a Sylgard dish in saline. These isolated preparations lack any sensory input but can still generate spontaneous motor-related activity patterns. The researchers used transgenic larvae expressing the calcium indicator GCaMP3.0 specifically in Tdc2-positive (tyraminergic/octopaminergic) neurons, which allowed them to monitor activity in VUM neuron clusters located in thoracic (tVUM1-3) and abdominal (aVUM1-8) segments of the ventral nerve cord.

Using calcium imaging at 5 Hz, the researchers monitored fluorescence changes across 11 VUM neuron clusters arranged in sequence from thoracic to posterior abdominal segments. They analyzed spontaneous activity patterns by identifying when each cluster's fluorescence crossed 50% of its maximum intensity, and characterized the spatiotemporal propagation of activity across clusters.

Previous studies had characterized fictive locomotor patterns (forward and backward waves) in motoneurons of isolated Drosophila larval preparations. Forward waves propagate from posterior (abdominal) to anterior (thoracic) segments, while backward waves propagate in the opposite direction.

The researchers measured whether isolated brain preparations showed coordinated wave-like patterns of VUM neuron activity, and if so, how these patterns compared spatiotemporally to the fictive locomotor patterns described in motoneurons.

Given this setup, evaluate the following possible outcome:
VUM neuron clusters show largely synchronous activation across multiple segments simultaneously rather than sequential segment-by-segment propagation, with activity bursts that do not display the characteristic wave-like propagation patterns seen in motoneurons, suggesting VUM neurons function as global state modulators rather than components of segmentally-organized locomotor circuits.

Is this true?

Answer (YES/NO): NO